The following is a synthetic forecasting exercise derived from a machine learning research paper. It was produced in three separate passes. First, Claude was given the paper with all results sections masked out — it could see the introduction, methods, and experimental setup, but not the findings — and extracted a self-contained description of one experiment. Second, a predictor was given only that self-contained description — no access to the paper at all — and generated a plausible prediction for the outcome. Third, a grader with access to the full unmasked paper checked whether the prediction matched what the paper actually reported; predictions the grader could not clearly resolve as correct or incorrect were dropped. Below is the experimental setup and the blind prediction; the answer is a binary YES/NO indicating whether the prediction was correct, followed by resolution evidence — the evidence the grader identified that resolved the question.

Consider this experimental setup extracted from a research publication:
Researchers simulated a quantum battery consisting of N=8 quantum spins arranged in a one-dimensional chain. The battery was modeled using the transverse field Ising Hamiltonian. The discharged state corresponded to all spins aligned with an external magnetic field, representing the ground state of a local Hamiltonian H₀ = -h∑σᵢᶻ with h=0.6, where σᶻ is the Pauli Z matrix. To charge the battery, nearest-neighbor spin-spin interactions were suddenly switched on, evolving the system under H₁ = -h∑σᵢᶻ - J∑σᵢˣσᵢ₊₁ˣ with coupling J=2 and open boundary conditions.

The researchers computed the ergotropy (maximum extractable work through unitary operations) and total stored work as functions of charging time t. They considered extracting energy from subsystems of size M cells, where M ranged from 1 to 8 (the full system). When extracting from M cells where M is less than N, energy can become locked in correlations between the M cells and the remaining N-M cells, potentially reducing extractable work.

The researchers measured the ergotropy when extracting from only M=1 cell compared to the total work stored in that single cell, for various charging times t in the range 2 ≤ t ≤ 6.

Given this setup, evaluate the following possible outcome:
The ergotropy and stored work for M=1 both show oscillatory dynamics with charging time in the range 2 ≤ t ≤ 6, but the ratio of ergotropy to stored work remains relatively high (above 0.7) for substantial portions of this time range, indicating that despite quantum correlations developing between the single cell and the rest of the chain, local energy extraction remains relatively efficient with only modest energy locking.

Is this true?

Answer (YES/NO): NO